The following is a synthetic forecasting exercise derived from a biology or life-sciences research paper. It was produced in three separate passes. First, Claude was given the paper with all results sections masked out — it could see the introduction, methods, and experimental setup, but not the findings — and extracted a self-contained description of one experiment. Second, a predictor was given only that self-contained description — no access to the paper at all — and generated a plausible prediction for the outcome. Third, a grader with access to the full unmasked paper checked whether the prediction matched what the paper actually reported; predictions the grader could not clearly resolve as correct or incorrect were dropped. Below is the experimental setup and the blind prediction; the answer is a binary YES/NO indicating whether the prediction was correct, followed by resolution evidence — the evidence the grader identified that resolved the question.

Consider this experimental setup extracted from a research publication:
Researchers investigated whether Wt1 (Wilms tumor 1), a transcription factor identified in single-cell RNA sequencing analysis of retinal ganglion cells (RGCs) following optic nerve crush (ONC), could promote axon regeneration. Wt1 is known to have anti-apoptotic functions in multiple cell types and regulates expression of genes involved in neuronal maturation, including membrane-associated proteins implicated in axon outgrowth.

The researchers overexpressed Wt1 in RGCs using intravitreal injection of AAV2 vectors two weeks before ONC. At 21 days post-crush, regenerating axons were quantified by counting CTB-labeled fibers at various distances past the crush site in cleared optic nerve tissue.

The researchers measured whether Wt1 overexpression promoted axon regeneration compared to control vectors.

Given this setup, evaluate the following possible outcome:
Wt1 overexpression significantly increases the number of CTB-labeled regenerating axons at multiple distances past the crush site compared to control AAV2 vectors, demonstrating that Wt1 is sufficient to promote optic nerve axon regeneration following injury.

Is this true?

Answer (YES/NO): YES